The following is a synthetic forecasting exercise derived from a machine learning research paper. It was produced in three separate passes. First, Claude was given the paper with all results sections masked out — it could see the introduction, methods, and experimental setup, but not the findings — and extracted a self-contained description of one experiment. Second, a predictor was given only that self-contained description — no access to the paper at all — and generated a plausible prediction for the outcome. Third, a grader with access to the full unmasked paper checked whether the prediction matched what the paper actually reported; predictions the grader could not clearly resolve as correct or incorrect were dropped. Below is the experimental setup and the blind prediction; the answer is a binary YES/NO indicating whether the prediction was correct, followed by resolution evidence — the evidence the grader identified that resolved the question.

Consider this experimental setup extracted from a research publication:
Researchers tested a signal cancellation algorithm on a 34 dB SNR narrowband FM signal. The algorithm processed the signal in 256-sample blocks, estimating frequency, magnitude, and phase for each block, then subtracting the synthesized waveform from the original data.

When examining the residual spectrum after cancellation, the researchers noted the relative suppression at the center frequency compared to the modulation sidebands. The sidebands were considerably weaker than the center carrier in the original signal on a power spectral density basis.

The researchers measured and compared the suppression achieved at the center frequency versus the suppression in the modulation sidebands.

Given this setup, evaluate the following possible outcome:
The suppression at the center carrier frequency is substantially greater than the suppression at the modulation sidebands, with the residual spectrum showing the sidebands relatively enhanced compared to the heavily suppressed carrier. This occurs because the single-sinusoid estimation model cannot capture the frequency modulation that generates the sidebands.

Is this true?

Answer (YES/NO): NO